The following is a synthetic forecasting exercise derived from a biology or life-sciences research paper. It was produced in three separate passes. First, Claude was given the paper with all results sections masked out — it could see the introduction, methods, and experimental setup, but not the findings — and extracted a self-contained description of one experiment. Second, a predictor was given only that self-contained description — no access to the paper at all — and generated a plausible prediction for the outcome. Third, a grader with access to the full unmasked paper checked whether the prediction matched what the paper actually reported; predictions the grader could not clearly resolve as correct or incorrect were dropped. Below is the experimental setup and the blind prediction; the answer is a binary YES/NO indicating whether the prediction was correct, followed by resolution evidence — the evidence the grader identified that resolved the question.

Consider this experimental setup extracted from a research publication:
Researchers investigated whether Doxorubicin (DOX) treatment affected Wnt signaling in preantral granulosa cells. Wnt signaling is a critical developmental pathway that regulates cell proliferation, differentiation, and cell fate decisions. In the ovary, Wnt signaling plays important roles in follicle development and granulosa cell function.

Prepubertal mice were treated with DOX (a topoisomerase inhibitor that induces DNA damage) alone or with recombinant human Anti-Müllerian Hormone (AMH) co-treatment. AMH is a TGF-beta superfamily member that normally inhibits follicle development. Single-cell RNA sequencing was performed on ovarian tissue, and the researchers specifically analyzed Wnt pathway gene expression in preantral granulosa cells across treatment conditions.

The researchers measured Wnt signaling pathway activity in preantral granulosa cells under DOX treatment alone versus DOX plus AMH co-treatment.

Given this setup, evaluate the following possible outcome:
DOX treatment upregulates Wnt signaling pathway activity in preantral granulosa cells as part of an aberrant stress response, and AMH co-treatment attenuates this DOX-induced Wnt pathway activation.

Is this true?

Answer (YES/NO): YES